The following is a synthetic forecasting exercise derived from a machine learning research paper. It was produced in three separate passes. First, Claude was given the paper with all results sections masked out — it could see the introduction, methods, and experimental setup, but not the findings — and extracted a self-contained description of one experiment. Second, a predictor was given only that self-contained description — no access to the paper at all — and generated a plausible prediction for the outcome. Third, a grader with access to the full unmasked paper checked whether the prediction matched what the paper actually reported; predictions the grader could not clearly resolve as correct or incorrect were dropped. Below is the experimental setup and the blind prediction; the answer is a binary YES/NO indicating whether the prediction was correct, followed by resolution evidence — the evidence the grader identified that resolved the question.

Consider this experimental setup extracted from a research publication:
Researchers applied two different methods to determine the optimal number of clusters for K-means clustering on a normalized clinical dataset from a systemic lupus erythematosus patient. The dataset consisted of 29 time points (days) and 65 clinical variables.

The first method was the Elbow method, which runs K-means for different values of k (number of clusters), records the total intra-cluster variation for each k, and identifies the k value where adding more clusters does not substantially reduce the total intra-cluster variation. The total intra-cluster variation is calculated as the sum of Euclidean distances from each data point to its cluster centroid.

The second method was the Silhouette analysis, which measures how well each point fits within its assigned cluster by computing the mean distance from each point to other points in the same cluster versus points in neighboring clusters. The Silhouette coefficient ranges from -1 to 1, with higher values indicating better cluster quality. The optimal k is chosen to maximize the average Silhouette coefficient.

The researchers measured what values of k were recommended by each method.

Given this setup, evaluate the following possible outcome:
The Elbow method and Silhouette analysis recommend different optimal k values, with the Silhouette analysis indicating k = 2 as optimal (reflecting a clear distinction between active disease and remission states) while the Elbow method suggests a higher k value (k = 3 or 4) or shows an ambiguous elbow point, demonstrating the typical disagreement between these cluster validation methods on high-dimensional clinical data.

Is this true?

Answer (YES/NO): NO